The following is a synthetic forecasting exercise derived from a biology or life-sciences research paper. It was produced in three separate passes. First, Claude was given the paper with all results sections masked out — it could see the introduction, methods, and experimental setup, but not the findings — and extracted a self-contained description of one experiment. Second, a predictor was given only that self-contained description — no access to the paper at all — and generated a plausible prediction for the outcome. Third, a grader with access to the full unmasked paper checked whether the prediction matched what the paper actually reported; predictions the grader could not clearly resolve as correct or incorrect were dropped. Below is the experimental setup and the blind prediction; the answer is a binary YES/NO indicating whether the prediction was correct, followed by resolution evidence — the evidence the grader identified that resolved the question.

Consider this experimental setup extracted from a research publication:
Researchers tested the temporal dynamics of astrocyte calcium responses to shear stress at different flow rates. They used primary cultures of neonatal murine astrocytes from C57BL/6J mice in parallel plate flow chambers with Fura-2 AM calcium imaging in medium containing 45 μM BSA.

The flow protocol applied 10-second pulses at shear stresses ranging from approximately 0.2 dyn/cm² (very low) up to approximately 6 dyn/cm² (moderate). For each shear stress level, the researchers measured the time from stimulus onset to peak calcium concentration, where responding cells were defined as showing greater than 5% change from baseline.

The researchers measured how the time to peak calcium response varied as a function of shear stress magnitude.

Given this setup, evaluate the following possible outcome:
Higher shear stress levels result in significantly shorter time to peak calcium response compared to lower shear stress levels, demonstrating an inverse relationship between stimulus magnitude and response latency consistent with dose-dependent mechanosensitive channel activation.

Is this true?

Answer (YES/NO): YES